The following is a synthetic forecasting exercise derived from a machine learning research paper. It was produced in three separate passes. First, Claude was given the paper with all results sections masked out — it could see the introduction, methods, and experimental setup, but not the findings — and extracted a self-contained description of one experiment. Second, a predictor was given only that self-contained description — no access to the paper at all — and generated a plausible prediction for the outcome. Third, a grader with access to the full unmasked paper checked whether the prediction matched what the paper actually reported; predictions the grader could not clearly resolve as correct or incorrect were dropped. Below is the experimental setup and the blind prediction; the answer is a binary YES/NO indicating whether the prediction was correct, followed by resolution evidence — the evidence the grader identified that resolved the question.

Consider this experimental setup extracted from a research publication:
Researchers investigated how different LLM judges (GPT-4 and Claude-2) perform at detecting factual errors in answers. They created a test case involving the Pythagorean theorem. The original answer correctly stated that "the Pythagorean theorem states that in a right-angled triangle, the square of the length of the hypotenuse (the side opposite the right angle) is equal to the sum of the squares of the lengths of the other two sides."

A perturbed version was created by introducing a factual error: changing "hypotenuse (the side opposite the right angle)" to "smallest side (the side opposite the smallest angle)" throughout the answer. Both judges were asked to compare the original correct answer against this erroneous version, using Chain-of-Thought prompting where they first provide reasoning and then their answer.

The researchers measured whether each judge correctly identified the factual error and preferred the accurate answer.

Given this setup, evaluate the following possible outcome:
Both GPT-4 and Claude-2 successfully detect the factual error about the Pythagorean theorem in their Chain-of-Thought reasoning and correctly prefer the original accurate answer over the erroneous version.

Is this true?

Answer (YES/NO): NO